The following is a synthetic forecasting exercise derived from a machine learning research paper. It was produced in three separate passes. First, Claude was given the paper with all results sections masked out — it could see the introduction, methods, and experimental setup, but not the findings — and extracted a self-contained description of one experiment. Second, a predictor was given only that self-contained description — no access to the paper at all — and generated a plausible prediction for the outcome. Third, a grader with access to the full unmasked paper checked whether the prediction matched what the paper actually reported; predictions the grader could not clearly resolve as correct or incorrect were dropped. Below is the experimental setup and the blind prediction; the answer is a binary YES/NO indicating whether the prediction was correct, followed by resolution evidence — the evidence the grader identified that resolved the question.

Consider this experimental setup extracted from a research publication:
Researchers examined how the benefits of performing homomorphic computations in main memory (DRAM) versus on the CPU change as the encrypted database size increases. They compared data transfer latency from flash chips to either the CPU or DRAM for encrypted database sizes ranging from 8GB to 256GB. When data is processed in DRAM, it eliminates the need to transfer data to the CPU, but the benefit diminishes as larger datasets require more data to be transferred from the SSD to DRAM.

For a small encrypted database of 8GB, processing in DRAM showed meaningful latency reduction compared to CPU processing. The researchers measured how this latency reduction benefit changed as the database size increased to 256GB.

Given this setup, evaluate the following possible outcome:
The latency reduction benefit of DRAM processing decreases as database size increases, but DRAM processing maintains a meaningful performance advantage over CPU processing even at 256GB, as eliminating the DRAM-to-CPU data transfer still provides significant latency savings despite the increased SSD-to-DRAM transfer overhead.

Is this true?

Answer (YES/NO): NO